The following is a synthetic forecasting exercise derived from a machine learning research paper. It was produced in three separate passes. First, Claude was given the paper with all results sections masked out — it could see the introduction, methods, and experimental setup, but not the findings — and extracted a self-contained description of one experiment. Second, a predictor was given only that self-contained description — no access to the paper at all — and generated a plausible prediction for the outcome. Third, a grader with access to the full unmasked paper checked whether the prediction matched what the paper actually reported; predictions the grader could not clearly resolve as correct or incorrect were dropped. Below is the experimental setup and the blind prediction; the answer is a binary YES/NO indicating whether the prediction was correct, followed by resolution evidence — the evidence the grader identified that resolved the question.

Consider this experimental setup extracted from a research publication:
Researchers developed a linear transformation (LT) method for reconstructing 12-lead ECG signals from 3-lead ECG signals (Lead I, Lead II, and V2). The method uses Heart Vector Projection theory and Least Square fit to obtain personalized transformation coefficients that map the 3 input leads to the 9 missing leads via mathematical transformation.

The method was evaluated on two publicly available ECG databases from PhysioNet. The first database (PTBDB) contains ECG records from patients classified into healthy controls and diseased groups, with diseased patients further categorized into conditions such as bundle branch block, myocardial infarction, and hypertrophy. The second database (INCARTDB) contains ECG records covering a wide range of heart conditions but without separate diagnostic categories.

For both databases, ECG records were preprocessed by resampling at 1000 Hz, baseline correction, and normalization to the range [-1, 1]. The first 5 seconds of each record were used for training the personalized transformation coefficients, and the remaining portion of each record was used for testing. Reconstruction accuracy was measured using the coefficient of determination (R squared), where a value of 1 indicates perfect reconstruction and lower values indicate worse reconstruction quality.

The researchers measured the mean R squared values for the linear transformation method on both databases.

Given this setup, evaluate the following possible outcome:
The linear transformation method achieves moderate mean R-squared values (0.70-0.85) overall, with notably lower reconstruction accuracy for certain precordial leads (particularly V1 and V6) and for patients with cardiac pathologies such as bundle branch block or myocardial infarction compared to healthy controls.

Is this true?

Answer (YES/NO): NO